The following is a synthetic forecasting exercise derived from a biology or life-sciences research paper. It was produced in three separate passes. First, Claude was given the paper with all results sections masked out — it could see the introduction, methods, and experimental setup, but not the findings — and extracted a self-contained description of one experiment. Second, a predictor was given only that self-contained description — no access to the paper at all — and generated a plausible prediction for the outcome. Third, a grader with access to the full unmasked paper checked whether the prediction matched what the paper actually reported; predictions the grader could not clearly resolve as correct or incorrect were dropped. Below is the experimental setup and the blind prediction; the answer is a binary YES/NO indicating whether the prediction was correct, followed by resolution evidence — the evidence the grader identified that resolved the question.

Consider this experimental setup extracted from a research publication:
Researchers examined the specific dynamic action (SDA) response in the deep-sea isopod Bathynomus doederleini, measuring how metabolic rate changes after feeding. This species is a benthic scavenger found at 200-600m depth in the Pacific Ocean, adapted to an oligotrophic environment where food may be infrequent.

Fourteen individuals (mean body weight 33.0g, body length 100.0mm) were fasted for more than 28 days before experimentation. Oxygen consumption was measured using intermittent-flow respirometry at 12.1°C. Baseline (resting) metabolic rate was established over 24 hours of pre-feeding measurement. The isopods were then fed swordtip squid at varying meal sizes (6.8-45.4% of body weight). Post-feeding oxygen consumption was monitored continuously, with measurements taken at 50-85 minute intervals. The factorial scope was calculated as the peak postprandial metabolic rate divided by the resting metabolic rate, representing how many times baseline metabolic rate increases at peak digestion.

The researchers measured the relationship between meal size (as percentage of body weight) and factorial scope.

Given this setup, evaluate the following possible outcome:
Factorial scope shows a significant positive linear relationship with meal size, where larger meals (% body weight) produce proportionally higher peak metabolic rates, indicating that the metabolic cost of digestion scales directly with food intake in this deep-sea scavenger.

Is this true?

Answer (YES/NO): YES